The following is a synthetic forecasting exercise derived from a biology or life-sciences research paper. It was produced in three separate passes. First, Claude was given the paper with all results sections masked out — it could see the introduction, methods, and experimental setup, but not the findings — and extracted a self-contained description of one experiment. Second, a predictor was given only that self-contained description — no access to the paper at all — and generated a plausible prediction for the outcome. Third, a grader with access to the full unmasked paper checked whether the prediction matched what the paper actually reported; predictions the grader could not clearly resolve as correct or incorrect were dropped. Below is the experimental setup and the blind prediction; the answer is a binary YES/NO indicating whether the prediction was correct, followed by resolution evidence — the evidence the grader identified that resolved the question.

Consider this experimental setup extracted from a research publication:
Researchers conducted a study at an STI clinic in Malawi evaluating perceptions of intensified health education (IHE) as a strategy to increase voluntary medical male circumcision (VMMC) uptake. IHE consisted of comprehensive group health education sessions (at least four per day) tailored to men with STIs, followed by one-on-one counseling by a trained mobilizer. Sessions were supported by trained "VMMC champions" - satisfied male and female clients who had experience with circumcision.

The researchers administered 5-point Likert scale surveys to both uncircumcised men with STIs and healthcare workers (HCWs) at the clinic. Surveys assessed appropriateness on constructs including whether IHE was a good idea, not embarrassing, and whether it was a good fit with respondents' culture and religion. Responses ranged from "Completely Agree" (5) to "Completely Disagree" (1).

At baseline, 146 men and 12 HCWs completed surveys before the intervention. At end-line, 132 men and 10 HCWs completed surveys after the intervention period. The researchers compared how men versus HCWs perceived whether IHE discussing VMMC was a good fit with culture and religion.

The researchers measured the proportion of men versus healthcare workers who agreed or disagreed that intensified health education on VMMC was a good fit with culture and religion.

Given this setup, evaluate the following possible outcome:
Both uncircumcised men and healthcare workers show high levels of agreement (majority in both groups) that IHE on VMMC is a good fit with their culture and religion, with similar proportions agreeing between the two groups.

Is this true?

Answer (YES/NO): NO